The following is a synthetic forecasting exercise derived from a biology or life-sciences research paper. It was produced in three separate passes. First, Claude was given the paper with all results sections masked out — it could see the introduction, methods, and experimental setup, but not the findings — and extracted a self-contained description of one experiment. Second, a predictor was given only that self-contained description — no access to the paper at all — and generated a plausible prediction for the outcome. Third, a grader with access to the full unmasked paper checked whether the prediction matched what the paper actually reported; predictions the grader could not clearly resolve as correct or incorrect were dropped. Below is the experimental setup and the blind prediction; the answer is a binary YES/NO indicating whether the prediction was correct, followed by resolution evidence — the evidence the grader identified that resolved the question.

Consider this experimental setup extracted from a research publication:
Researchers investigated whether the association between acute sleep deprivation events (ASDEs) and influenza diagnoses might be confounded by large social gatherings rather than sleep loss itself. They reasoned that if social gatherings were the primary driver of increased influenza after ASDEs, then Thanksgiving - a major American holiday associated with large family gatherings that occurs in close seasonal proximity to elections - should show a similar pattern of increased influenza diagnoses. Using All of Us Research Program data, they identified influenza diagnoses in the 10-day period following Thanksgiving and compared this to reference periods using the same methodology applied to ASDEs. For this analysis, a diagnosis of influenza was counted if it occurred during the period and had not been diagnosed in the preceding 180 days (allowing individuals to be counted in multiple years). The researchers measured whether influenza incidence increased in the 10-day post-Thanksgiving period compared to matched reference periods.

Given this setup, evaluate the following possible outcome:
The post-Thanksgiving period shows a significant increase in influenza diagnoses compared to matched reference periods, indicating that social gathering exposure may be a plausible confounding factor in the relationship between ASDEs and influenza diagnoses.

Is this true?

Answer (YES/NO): NO